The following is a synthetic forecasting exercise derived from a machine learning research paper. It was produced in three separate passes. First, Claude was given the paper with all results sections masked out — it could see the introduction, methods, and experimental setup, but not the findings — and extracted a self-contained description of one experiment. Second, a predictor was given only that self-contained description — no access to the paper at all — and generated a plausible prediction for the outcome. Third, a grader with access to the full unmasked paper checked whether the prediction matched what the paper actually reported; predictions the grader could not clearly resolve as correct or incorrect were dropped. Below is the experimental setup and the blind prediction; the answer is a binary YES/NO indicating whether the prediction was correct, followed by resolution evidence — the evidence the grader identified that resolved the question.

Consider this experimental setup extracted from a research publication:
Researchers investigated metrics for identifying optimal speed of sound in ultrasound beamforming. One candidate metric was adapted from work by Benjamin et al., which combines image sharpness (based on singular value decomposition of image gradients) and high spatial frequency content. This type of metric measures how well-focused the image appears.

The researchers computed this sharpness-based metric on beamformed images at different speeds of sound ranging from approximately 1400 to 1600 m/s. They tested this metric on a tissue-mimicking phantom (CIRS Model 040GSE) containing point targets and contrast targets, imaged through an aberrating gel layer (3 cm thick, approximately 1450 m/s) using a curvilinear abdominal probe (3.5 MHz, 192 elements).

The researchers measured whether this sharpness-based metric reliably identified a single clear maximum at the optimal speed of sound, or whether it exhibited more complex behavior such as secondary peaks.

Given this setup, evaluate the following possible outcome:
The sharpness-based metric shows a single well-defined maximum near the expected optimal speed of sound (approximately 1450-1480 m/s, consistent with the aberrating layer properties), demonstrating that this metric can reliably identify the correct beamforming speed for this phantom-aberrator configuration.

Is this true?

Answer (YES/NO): NO